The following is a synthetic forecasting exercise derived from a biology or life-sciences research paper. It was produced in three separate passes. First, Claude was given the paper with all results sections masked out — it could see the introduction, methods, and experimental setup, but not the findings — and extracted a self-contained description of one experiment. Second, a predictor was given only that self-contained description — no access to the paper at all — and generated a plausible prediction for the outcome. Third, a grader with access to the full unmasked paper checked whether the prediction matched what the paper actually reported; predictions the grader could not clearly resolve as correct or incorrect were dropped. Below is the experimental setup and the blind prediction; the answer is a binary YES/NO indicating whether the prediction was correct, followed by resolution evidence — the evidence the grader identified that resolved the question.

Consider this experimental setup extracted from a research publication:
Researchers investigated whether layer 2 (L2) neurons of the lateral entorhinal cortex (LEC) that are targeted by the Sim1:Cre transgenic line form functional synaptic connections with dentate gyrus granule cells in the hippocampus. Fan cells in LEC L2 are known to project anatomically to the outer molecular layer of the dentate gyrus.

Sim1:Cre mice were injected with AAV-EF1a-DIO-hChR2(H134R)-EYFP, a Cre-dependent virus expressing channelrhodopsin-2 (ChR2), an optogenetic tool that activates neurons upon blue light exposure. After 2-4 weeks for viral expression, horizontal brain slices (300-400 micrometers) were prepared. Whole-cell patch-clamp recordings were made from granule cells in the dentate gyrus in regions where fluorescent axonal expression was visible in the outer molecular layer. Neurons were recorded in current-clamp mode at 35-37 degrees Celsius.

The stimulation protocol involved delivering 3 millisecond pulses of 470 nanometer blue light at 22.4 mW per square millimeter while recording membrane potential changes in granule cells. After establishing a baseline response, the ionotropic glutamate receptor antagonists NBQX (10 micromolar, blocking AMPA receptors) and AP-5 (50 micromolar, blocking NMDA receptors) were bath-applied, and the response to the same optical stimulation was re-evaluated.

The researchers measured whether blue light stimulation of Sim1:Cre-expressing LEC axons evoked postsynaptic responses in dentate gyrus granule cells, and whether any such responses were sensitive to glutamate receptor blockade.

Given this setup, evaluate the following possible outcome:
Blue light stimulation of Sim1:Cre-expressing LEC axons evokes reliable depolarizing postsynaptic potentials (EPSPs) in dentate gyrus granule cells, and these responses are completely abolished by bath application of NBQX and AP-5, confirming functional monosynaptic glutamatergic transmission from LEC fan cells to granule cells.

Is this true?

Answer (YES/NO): YES